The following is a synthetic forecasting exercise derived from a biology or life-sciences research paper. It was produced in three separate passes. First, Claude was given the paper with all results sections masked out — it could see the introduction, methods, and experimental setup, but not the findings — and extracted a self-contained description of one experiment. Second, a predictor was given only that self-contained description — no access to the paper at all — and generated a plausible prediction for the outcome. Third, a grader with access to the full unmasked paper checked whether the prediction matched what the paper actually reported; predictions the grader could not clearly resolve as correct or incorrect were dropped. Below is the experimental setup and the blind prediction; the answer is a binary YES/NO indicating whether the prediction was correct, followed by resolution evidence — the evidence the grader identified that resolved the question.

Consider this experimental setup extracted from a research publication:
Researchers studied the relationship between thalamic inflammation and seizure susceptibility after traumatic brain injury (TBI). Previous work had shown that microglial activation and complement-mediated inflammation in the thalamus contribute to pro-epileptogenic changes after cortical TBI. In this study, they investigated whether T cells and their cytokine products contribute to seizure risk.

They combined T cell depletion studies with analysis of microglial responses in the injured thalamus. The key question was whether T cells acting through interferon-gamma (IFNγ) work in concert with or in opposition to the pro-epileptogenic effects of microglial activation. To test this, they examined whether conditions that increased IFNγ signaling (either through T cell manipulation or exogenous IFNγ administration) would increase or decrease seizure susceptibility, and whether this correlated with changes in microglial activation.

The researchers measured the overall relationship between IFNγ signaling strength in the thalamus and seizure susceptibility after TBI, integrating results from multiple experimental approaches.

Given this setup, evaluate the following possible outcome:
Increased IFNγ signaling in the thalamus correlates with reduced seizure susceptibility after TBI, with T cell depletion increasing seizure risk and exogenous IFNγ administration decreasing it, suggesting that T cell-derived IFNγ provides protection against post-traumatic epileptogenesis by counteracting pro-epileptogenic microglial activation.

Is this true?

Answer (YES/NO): NO